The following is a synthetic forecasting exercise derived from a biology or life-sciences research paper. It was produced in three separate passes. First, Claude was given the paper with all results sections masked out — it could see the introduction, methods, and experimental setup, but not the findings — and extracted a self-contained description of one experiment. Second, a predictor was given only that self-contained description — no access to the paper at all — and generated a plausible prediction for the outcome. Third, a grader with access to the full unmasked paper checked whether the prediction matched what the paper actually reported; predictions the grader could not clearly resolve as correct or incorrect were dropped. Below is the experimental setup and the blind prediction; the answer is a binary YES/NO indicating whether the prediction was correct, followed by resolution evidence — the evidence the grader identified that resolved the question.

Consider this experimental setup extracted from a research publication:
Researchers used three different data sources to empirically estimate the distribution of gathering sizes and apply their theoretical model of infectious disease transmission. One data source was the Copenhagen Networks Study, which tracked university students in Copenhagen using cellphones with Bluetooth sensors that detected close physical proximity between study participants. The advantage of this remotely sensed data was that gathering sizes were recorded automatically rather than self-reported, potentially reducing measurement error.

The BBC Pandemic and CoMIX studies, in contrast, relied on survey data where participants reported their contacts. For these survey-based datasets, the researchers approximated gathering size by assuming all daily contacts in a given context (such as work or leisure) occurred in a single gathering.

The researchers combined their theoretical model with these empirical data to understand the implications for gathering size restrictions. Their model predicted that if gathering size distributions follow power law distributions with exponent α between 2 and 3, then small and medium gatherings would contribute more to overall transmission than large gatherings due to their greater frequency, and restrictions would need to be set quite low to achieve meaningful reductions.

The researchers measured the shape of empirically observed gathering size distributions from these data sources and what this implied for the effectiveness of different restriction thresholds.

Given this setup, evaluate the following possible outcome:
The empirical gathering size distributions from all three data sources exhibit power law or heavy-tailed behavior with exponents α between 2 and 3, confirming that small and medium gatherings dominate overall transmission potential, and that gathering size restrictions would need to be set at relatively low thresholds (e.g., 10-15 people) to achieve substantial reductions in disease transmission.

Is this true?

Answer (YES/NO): NO